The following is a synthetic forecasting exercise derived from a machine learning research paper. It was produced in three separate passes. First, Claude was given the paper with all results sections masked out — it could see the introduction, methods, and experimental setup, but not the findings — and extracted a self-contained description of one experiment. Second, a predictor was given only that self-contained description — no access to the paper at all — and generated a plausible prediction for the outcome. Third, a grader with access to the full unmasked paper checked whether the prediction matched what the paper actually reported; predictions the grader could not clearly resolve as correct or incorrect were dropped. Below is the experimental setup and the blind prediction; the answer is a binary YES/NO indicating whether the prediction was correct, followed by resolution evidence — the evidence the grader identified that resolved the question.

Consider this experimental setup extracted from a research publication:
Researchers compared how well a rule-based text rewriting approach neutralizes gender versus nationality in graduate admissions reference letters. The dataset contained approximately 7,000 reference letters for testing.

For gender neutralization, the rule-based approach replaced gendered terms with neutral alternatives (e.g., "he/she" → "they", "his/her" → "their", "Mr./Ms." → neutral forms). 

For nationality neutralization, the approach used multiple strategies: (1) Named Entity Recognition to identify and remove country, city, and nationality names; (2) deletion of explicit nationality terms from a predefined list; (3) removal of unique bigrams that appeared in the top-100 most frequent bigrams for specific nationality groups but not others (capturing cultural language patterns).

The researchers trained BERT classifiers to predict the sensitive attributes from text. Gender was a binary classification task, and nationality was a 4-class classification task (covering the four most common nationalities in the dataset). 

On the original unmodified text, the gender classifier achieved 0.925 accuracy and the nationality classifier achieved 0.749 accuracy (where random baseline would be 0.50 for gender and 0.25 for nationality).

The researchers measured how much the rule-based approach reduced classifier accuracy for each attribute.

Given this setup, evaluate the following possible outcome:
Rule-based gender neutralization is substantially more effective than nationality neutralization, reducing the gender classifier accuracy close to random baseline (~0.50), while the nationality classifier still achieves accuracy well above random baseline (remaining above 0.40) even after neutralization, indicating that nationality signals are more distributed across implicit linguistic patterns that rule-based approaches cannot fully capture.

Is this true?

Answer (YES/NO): NO